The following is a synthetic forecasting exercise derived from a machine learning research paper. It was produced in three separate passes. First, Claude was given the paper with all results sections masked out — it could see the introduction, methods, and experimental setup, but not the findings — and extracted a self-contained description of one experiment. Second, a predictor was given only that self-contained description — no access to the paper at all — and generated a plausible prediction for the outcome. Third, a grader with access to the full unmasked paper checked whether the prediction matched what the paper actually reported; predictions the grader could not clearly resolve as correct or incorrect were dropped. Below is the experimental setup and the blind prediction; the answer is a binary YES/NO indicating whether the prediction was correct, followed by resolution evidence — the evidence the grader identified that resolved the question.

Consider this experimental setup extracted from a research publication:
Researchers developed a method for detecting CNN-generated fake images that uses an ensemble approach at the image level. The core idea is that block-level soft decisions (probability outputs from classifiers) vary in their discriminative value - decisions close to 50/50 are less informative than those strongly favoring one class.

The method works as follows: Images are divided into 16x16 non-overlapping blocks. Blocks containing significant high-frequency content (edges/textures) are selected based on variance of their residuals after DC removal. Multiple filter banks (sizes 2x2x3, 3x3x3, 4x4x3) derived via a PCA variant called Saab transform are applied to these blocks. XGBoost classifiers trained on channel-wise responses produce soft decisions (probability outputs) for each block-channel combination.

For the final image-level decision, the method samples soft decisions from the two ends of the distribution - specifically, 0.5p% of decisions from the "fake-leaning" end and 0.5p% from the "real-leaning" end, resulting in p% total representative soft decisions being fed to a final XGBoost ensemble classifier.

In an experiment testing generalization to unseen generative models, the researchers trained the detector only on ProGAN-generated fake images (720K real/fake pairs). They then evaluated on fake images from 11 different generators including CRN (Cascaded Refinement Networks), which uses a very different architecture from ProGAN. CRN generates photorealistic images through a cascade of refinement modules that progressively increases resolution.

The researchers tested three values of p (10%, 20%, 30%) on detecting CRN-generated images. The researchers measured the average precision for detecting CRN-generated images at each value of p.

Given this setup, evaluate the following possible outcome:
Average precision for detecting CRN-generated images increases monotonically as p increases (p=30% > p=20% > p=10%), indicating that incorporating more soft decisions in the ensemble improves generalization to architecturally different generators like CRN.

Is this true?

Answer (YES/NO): YES